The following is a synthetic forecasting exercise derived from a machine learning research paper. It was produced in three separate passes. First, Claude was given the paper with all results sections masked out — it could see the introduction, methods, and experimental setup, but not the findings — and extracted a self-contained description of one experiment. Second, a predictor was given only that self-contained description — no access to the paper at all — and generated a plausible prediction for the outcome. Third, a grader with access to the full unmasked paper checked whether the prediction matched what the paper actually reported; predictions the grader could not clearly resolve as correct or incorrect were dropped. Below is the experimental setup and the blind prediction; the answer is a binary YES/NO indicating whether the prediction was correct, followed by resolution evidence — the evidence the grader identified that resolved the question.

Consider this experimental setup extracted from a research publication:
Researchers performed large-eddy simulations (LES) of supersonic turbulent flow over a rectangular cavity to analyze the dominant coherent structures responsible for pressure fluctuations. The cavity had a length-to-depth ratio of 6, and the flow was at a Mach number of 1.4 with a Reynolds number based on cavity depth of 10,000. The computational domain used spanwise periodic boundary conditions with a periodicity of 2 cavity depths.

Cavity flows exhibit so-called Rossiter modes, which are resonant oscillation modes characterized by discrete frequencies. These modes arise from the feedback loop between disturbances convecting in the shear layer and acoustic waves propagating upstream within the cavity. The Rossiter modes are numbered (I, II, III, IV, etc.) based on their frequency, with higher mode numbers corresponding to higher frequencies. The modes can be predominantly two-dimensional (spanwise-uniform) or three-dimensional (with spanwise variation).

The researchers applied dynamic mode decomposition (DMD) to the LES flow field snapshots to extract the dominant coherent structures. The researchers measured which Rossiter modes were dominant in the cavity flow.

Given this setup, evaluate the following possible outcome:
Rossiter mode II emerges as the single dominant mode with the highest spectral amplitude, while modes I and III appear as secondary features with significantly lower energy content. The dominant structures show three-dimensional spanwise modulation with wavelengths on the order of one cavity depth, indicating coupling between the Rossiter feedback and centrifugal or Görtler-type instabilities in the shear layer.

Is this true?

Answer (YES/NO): NO